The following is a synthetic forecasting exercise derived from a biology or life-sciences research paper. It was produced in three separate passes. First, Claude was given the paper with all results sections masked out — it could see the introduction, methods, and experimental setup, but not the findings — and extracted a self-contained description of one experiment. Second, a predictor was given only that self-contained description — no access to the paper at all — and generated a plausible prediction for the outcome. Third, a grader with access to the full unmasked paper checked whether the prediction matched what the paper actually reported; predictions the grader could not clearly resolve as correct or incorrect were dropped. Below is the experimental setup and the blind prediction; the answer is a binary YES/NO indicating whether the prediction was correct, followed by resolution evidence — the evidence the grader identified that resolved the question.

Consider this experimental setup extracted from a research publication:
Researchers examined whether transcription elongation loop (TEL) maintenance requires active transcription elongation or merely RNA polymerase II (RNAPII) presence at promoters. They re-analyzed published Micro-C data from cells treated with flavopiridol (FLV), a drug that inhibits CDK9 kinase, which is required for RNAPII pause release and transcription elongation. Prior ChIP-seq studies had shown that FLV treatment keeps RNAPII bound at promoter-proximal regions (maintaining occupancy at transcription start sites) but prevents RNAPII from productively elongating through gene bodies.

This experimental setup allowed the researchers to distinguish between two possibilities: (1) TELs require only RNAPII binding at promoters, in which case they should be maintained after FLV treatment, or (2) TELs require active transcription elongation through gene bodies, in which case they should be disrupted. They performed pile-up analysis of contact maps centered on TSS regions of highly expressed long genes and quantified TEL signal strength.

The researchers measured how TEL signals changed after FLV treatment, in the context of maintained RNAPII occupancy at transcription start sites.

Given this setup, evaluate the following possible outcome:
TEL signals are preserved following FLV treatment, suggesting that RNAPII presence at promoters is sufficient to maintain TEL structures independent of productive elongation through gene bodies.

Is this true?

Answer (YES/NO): NO